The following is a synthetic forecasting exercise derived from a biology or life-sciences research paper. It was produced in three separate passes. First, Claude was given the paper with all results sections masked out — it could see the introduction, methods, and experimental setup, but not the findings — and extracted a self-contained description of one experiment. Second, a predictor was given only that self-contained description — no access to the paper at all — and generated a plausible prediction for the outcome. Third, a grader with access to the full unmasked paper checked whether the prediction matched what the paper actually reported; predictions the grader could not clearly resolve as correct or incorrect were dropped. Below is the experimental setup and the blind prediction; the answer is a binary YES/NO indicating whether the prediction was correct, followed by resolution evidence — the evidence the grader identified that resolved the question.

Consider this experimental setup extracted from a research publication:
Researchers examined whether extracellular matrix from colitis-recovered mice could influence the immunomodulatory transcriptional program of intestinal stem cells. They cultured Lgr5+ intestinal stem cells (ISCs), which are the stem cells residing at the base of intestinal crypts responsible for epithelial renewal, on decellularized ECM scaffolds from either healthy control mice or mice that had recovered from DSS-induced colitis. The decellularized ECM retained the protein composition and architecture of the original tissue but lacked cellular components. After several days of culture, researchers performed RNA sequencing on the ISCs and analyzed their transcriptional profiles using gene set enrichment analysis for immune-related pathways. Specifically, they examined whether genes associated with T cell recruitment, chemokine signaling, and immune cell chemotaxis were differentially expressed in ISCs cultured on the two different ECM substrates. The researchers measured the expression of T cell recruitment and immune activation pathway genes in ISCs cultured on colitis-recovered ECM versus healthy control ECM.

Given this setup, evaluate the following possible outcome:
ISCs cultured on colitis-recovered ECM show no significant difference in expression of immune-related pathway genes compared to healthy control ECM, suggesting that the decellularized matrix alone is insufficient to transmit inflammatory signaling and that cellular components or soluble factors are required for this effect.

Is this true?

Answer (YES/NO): NO